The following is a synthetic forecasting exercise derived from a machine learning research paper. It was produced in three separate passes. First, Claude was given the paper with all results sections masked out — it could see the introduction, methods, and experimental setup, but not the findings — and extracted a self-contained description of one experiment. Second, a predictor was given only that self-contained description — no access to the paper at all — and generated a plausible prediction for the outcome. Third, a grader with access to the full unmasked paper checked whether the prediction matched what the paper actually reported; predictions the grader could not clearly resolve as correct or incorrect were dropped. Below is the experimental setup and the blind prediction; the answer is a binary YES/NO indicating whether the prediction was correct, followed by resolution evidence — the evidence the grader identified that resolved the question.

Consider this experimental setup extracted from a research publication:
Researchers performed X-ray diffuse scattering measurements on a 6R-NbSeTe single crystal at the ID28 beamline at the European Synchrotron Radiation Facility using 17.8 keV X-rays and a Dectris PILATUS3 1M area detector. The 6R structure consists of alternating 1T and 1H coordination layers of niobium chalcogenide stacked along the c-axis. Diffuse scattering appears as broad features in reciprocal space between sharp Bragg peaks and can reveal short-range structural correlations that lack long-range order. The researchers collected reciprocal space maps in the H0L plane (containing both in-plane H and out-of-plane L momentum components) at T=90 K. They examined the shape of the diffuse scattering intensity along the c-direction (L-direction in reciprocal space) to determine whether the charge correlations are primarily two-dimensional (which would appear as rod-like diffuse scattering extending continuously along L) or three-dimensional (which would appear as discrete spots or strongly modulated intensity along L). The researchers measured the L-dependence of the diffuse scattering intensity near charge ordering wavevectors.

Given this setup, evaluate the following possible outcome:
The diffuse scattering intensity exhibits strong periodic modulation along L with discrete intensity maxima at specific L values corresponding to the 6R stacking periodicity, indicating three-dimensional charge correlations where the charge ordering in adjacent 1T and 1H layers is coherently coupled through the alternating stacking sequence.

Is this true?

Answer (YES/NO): NO